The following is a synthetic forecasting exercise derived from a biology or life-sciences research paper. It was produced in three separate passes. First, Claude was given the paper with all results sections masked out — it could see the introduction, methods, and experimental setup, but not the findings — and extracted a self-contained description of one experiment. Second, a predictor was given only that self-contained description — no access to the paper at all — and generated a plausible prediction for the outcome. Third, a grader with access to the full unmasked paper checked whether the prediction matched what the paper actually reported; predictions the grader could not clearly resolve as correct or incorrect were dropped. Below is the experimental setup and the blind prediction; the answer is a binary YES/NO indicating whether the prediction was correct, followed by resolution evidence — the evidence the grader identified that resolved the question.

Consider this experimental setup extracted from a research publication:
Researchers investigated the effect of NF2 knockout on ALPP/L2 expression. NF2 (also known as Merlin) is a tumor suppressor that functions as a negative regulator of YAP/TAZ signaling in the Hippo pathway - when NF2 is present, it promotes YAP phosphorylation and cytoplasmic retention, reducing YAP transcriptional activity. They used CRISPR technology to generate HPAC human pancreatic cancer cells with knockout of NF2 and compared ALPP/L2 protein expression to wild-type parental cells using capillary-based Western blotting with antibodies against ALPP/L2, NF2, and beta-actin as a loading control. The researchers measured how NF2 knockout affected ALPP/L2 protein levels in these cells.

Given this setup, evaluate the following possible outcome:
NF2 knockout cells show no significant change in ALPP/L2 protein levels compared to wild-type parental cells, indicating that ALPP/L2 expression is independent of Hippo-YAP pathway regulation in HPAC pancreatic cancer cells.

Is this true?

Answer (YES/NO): NO